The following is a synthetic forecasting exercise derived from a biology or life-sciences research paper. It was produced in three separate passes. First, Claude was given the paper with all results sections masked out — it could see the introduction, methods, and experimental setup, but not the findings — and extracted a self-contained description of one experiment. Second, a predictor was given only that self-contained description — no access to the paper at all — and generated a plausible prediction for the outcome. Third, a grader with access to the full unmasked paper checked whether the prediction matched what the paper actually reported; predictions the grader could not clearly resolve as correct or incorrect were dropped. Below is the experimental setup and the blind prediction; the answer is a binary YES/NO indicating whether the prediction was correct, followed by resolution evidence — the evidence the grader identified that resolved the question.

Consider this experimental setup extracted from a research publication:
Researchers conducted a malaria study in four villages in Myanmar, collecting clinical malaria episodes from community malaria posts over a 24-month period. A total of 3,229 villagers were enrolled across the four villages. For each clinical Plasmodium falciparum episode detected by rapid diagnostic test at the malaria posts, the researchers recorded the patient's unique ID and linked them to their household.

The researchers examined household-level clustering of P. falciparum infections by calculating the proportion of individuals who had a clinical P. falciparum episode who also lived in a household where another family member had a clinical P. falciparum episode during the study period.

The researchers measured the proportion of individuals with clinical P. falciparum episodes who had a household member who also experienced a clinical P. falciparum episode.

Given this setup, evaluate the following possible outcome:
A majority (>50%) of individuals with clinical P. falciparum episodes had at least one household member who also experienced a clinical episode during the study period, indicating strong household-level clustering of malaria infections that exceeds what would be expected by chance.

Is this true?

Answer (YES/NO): NO